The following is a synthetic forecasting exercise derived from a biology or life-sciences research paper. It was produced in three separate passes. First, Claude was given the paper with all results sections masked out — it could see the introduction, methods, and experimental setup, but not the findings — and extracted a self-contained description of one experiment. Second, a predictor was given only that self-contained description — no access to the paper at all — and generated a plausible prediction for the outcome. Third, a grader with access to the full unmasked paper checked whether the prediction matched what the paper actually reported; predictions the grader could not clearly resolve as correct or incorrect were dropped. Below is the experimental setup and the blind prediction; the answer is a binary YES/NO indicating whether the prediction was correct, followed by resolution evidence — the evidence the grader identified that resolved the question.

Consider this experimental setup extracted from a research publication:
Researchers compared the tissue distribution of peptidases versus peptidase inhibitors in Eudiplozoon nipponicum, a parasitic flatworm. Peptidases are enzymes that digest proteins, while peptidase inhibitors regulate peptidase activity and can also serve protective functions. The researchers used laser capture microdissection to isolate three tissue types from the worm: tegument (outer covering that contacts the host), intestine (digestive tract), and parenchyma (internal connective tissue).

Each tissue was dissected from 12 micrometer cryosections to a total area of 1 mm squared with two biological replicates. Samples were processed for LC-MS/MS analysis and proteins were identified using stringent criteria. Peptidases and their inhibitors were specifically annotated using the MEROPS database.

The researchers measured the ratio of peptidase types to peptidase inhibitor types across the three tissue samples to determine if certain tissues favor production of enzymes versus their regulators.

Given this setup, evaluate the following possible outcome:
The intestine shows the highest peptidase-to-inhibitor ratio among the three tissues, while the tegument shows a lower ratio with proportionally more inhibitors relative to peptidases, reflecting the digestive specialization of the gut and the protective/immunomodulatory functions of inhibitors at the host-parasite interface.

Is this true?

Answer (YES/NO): NO